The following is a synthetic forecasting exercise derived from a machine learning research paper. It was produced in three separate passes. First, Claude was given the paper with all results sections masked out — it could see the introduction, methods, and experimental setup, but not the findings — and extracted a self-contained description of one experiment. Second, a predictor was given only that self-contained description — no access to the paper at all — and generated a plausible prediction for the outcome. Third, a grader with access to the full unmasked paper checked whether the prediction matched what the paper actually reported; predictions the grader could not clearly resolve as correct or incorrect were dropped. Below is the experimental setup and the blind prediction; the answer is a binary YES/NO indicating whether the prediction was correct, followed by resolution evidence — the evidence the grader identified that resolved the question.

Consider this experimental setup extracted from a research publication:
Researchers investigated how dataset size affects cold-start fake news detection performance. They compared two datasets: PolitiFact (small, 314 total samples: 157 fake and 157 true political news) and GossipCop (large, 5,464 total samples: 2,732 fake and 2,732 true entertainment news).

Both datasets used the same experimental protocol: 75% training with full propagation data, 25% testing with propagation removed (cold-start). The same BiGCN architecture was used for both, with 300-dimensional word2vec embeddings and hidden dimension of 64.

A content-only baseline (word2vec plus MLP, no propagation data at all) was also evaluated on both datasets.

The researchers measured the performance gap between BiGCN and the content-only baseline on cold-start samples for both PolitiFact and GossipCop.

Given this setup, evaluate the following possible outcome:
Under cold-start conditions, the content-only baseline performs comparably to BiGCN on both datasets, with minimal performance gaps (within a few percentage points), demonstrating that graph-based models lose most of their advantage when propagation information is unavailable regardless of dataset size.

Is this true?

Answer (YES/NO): NO